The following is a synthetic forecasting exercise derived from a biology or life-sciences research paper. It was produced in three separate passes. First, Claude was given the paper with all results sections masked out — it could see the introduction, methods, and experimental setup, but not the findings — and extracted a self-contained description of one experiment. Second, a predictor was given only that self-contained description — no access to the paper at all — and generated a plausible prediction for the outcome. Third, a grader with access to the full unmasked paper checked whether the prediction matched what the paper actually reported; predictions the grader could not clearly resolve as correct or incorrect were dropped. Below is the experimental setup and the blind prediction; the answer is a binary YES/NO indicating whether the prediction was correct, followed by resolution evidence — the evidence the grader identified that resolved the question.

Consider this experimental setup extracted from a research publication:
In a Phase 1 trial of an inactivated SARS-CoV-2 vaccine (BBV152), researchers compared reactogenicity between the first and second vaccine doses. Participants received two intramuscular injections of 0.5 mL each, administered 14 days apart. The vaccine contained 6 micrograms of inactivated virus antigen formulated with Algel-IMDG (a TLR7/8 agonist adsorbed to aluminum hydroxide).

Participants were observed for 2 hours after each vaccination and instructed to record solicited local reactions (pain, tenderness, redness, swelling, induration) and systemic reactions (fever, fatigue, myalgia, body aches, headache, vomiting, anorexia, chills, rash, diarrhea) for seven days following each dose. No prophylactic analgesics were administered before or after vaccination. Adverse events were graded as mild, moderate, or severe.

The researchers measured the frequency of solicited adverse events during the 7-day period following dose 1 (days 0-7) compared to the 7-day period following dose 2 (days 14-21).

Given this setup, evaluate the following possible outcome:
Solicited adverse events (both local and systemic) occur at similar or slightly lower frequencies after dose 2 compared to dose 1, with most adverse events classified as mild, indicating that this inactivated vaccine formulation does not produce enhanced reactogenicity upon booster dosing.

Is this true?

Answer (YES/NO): YES